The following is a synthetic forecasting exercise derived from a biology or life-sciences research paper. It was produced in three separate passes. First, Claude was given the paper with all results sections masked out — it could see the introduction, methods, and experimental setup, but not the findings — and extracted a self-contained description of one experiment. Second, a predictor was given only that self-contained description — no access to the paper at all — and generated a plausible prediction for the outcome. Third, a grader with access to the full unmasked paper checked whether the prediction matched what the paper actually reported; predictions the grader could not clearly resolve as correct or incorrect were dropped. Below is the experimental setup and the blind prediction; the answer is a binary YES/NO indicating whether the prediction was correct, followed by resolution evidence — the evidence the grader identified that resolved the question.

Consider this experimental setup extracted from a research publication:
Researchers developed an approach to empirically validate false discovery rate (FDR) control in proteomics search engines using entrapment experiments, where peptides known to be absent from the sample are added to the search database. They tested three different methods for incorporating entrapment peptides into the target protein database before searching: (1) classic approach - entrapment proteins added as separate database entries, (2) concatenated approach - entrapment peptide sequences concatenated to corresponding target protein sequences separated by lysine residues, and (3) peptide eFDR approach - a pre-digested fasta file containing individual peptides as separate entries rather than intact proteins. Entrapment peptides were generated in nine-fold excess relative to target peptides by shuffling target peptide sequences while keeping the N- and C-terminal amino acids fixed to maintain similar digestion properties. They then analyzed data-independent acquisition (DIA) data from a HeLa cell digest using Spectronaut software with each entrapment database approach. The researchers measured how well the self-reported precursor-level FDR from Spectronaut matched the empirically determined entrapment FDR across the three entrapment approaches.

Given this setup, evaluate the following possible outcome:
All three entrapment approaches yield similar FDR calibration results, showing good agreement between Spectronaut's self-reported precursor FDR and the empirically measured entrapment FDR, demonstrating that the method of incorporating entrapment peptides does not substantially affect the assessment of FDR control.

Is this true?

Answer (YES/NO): NO